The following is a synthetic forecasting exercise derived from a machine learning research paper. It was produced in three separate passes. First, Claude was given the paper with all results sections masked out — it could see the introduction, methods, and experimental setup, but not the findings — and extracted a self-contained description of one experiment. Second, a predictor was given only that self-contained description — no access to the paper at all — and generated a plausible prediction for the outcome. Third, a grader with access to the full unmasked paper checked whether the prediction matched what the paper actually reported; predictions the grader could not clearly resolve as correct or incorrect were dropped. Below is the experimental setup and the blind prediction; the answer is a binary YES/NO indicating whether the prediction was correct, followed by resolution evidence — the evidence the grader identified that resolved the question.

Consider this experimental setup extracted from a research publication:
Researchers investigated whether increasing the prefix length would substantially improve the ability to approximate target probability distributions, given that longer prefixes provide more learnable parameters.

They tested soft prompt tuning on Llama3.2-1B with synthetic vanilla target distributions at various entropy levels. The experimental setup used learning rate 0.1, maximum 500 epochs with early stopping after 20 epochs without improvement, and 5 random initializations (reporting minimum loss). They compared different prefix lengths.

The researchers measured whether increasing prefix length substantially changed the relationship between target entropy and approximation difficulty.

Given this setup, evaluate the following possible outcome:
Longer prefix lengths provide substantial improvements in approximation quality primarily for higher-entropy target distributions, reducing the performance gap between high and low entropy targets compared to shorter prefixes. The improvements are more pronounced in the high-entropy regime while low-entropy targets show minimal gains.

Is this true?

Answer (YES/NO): NO